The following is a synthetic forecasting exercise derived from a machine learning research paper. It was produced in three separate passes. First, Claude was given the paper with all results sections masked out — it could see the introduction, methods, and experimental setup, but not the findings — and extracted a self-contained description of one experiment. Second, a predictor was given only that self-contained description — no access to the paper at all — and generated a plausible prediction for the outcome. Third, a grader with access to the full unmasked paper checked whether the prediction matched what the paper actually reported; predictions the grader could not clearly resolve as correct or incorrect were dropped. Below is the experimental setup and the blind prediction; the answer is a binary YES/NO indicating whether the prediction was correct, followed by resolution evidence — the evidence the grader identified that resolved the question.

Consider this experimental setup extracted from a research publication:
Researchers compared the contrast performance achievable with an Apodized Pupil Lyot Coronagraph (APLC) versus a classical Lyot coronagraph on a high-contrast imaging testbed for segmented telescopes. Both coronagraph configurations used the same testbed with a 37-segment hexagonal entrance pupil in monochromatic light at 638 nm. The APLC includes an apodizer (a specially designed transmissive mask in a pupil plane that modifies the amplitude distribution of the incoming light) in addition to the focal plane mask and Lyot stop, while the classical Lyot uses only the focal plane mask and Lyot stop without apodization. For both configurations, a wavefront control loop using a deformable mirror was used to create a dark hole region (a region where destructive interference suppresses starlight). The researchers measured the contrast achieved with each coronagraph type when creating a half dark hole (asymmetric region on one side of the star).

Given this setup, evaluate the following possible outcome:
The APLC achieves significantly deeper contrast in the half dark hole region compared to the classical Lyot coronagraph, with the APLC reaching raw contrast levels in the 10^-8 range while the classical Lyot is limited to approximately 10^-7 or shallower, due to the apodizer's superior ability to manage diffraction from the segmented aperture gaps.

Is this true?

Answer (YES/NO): NO